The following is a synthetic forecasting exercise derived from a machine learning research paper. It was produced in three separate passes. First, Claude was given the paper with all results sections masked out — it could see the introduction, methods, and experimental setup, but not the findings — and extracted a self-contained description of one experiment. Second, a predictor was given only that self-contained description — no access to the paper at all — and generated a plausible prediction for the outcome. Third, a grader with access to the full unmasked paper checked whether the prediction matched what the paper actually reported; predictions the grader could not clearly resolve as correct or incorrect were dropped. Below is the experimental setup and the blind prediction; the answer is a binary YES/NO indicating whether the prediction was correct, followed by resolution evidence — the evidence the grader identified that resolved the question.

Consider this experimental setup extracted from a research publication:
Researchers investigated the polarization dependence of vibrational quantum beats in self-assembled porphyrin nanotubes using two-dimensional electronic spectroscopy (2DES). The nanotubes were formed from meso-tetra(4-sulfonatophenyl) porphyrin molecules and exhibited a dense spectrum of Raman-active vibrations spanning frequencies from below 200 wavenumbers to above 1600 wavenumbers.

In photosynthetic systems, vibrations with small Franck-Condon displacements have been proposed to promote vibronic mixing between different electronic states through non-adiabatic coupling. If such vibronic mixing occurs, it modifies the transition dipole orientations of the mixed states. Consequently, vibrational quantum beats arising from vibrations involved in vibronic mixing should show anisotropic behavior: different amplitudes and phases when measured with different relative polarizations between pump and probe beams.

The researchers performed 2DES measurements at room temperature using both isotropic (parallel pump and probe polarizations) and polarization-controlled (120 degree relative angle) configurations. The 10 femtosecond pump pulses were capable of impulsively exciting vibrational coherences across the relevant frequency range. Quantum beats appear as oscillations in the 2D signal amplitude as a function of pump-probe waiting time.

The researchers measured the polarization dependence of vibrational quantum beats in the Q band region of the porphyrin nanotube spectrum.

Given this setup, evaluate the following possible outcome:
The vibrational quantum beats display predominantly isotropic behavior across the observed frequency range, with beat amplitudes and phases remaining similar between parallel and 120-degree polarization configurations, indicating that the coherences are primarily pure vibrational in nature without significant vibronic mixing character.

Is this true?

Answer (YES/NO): NO